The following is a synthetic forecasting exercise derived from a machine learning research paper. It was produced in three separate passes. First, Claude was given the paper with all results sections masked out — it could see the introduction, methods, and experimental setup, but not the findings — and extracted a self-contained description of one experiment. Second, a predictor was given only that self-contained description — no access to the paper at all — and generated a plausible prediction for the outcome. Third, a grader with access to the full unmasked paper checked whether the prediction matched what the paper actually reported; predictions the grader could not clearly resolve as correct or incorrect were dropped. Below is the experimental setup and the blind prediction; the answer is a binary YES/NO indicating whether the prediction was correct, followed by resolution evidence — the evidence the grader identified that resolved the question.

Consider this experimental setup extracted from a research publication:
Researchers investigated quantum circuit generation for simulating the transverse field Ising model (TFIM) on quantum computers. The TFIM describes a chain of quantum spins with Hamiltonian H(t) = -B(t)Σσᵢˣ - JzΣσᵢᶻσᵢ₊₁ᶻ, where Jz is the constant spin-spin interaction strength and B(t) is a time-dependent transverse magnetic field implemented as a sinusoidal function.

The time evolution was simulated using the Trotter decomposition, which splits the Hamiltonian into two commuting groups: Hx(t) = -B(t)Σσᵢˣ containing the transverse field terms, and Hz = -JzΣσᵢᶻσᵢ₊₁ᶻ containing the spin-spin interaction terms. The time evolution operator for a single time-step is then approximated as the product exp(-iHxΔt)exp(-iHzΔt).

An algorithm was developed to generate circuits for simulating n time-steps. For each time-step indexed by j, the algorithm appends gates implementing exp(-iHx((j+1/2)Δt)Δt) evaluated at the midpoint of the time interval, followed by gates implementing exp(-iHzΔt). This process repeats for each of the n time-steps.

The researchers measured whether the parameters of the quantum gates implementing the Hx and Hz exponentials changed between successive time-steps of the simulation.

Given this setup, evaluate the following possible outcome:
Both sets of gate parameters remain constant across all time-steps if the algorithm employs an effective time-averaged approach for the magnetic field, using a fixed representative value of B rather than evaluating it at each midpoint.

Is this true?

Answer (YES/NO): NO